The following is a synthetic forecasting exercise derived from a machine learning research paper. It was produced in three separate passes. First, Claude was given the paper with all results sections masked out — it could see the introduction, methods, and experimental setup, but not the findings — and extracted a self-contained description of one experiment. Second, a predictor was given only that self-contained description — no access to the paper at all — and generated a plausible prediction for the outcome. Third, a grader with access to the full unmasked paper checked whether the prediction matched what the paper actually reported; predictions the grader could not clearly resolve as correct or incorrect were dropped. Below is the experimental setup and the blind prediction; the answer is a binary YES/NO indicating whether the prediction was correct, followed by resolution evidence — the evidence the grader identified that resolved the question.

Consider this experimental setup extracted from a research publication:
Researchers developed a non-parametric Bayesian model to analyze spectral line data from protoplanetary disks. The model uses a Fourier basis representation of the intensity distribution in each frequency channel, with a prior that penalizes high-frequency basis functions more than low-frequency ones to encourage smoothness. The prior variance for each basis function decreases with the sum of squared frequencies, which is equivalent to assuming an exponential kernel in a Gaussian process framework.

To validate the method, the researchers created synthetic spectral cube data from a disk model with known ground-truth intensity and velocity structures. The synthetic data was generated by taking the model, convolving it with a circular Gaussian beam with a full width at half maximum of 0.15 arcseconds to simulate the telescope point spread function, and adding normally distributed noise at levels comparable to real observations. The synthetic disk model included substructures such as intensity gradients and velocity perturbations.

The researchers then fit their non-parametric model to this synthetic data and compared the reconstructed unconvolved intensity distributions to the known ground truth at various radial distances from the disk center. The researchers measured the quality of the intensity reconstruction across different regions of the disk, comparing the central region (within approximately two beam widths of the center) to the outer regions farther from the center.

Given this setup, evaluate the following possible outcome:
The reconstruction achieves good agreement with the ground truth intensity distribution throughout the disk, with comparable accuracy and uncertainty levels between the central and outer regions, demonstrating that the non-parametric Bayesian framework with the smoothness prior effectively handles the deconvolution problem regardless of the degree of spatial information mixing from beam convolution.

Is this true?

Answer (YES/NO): NO